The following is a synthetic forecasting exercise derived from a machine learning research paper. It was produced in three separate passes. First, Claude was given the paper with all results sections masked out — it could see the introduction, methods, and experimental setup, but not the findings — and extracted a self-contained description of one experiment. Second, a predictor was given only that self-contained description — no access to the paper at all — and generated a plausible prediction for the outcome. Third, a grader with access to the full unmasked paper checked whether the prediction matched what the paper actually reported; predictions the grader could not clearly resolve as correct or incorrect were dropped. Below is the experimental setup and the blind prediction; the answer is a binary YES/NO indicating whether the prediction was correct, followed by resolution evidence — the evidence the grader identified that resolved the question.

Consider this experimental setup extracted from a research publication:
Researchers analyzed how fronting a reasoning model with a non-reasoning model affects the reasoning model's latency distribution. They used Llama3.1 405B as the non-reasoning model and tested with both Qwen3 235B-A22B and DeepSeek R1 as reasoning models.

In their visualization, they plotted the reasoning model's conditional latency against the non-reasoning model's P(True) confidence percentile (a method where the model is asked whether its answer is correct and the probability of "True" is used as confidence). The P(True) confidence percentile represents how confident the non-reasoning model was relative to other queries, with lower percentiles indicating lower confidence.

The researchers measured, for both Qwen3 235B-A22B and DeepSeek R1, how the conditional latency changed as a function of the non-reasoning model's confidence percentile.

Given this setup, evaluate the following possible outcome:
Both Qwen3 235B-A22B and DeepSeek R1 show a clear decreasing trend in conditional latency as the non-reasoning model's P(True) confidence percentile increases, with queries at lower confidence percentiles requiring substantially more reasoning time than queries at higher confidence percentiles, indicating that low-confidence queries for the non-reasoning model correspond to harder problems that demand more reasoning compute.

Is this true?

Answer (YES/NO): YES